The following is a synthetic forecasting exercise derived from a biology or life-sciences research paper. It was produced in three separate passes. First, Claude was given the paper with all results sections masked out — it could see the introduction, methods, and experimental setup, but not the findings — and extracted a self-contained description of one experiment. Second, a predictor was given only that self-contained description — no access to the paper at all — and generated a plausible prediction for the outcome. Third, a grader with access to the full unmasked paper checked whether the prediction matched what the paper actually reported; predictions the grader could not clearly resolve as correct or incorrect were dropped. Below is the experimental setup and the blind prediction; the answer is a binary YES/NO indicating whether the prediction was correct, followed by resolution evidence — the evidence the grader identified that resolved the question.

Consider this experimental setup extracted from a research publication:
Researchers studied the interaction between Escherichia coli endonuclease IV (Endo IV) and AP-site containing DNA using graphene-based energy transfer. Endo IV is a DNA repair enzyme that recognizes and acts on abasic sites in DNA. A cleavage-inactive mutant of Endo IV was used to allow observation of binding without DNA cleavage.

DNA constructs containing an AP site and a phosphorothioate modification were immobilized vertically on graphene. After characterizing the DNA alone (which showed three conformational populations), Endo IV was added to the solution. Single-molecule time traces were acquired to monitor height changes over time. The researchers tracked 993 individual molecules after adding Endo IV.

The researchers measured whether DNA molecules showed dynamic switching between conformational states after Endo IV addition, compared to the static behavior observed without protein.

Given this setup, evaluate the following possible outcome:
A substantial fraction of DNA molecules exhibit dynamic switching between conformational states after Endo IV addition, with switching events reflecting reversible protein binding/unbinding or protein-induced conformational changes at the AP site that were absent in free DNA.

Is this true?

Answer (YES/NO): YES